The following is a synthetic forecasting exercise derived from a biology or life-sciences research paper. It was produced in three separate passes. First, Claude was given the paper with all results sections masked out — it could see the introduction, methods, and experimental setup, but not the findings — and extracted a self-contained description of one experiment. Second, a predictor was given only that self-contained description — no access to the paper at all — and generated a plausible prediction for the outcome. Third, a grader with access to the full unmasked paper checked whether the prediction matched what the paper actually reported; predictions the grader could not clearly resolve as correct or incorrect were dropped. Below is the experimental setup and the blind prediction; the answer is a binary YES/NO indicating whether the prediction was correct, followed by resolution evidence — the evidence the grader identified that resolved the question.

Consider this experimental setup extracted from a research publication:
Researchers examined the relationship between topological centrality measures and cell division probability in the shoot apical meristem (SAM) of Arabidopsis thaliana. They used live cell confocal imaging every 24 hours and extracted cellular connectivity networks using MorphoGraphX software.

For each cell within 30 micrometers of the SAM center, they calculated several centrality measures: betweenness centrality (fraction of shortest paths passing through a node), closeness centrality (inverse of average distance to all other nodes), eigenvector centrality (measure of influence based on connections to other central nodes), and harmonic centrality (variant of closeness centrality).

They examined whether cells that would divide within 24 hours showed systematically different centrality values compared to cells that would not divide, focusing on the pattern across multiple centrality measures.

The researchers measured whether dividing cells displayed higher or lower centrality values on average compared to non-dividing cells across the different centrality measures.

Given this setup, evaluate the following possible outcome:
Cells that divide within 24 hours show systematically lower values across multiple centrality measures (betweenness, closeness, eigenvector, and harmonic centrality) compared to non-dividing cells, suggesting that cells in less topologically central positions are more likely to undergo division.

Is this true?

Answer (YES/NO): NO